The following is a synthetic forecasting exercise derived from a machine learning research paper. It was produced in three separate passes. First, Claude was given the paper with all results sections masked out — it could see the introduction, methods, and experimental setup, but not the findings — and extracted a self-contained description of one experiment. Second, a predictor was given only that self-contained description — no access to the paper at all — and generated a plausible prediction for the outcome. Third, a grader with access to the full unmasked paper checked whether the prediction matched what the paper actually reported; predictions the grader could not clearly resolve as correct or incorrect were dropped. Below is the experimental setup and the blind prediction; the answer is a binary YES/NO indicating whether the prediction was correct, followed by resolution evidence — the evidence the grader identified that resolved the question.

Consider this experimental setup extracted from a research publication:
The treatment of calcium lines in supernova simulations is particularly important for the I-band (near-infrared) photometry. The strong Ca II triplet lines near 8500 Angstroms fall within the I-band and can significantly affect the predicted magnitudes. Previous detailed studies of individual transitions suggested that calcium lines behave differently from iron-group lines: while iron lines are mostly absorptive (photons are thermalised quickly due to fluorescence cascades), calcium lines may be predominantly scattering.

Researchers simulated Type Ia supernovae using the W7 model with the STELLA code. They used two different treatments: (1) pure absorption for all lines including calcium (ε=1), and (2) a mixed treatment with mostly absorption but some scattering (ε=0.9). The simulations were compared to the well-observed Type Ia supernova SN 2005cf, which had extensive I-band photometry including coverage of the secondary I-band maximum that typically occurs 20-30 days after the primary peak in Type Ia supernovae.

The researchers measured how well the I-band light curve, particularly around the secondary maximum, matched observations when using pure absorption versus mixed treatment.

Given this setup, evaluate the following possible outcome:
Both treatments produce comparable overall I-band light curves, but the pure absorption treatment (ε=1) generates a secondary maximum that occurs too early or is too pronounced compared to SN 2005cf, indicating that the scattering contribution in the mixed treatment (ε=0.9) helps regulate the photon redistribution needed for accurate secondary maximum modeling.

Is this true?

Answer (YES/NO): NO